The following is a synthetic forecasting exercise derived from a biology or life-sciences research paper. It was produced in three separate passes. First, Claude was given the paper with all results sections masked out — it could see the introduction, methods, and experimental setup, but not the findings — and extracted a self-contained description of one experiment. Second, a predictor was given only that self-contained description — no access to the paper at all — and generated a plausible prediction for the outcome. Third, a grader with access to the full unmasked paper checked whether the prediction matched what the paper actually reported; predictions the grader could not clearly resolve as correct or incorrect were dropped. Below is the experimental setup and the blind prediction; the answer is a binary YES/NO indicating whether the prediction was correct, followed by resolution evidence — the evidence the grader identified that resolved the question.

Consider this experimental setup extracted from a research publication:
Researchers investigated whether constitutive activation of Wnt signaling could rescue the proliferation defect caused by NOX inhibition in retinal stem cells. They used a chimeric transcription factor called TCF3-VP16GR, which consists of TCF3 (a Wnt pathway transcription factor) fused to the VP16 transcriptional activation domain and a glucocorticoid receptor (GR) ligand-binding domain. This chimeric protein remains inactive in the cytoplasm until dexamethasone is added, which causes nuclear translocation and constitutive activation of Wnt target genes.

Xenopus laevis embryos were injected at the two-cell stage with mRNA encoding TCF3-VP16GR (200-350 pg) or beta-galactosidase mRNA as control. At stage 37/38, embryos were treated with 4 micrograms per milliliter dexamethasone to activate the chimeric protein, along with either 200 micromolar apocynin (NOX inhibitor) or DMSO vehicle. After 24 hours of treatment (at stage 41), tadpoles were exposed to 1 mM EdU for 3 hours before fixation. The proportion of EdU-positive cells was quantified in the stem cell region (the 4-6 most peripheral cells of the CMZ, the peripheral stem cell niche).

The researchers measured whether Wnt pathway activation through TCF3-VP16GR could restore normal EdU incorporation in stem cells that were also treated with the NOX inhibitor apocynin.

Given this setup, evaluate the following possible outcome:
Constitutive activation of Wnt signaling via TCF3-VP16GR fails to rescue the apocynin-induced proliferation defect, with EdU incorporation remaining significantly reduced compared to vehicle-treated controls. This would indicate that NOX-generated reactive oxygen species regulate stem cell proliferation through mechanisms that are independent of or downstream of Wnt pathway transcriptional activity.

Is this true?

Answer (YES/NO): NO